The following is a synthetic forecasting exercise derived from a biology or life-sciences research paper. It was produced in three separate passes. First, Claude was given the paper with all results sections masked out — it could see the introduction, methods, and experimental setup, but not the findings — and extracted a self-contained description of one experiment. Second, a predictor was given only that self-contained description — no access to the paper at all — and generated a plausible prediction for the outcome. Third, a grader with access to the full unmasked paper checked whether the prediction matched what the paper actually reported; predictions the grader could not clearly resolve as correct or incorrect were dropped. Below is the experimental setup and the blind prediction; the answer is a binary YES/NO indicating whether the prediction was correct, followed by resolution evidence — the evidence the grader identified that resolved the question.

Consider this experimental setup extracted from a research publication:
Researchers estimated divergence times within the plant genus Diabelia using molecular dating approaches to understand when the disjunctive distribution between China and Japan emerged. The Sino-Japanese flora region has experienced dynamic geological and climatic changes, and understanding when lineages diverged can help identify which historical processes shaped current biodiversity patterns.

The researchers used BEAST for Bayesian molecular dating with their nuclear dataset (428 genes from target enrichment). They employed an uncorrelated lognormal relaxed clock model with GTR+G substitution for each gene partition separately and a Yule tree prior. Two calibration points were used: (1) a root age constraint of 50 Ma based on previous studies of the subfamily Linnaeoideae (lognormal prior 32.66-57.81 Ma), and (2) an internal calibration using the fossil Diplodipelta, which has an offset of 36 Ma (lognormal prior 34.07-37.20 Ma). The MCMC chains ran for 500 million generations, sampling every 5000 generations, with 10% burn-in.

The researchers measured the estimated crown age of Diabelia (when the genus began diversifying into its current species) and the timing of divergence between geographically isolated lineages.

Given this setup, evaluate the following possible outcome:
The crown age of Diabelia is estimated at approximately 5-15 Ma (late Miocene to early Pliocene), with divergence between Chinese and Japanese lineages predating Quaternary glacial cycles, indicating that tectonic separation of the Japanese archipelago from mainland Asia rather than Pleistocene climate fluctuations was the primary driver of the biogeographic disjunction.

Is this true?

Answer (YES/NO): NO